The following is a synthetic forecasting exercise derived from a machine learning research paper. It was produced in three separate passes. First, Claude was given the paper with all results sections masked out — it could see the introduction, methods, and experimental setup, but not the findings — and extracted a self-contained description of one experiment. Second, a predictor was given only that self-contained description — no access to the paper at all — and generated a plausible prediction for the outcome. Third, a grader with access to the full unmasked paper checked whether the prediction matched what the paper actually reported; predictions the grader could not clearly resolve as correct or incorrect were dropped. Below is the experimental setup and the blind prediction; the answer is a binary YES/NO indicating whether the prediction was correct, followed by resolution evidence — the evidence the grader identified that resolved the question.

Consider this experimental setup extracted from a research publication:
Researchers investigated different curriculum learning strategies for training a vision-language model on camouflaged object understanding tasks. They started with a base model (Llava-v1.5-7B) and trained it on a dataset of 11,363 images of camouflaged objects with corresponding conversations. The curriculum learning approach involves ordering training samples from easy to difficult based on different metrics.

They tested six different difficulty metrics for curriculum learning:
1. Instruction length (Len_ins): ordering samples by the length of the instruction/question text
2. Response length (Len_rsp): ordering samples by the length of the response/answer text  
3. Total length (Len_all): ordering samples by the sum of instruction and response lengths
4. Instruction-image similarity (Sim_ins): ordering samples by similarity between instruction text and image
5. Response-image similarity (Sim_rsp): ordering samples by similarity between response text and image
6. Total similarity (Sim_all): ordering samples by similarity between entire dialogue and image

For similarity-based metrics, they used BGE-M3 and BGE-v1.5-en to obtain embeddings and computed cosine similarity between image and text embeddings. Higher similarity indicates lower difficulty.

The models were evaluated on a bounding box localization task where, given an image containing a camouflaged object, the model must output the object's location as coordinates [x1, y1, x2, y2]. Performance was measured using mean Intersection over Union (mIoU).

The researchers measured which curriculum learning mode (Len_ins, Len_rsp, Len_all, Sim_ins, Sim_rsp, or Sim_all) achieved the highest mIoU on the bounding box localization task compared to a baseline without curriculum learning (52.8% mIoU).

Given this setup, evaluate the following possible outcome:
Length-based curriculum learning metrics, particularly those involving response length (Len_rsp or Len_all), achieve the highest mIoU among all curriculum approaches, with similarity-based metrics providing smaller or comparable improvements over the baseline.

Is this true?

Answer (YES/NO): YES